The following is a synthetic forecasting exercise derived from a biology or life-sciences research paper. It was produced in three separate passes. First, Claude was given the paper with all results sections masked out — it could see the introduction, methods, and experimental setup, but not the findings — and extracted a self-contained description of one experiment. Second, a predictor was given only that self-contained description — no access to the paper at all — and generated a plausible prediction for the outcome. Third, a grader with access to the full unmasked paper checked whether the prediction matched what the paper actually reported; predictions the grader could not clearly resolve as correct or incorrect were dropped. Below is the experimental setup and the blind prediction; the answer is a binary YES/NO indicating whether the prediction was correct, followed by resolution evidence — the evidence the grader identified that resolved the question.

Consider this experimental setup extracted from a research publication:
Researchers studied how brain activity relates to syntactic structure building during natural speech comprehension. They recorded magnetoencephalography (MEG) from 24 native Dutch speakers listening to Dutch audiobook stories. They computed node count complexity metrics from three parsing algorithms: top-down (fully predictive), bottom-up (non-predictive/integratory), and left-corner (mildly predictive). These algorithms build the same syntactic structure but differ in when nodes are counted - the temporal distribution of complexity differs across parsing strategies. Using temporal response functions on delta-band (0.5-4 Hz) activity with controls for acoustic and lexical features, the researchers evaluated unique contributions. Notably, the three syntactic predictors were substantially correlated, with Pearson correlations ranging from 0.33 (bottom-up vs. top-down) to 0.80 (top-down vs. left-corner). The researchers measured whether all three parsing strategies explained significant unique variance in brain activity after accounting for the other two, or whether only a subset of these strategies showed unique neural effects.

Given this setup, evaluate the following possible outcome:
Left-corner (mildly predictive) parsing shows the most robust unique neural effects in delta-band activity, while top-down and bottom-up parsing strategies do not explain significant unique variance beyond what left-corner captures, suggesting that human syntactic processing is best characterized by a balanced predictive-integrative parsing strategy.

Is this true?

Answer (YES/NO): NO